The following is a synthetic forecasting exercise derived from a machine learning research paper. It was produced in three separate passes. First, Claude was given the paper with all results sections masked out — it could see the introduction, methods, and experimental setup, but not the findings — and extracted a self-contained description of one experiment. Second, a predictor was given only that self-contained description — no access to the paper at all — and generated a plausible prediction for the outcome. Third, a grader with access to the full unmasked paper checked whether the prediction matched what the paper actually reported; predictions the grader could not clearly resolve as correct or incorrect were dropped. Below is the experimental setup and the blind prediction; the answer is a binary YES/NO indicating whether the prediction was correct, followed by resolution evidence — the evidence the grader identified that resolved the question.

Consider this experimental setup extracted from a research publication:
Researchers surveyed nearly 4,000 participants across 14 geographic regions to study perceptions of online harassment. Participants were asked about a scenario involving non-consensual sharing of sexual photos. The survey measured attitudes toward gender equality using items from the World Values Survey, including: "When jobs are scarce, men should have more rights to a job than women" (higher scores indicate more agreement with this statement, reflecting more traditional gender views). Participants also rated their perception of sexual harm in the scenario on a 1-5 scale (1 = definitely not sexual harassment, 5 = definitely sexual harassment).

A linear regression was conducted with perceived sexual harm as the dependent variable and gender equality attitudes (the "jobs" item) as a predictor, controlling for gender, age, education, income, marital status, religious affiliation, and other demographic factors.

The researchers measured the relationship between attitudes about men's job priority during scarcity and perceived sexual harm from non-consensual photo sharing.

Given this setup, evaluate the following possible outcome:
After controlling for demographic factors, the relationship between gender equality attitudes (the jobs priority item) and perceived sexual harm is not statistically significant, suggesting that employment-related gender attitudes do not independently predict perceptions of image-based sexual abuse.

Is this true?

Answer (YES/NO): NO